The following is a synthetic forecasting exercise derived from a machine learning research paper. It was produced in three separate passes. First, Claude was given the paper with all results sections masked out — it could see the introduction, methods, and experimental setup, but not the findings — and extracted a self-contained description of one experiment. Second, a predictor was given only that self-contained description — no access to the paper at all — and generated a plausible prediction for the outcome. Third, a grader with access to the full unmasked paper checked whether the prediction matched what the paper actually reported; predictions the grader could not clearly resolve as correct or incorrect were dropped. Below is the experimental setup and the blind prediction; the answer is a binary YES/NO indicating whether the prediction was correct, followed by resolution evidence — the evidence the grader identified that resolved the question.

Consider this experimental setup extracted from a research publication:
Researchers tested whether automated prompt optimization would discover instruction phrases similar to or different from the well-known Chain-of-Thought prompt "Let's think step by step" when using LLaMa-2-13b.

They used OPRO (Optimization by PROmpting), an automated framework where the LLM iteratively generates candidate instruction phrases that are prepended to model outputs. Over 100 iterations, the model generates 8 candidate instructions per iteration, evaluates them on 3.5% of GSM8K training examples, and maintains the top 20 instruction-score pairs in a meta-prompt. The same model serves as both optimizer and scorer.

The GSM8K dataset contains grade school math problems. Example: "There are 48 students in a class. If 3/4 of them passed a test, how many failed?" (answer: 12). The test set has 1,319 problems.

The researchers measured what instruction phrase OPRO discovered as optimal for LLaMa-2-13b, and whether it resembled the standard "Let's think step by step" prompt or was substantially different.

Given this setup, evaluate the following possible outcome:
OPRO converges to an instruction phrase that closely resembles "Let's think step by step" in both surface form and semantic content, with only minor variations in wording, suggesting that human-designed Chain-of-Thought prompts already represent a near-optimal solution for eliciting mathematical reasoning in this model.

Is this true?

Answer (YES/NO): NO